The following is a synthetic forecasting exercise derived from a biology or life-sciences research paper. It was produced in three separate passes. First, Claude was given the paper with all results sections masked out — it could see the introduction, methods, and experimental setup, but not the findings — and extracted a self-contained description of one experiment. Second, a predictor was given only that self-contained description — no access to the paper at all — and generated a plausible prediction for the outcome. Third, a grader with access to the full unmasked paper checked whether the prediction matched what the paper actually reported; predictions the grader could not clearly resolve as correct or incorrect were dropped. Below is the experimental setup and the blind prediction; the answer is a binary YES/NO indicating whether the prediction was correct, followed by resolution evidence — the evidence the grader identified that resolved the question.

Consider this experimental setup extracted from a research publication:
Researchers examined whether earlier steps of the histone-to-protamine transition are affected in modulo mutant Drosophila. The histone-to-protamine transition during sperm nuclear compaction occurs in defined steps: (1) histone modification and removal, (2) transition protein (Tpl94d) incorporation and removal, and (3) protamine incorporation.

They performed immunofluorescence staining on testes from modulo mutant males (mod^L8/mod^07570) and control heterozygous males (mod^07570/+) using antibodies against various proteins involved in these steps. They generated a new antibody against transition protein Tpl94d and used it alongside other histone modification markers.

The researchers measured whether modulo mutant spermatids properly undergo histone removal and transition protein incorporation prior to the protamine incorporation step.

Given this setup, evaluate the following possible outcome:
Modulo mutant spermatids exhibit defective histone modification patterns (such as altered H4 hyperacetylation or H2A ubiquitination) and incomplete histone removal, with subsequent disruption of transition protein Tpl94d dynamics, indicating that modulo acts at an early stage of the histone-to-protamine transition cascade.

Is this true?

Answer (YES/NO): NO